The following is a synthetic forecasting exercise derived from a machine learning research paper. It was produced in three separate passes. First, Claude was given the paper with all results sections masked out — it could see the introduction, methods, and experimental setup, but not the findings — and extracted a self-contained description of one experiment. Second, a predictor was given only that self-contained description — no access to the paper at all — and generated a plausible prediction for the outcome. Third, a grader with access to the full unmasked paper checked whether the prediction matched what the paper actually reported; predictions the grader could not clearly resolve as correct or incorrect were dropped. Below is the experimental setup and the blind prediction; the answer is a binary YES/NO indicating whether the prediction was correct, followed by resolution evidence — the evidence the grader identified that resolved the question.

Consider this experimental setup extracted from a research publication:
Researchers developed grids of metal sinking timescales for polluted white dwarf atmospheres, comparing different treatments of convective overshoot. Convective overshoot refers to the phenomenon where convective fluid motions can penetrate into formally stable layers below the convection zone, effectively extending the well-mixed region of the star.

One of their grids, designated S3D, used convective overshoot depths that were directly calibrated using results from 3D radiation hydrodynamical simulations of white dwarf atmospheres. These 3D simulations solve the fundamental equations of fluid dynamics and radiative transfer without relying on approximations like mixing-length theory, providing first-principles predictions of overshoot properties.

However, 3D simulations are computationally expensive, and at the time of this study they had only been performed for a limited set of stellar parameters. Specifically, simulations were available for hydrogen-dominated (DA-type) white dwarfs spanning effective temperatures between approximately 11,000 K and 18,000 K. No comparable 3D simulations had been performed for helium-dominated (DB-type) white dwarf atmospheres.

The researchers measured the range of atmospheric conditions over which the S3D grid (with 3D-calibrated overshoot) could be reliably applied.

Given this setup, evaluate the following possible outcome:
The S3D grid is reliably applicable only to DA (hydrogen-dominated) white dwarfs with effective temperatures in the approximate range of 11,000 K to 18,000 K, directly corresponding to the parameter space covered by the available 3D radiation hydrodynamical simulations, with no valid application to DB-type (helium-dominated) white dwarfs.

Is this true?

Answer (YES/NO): NO